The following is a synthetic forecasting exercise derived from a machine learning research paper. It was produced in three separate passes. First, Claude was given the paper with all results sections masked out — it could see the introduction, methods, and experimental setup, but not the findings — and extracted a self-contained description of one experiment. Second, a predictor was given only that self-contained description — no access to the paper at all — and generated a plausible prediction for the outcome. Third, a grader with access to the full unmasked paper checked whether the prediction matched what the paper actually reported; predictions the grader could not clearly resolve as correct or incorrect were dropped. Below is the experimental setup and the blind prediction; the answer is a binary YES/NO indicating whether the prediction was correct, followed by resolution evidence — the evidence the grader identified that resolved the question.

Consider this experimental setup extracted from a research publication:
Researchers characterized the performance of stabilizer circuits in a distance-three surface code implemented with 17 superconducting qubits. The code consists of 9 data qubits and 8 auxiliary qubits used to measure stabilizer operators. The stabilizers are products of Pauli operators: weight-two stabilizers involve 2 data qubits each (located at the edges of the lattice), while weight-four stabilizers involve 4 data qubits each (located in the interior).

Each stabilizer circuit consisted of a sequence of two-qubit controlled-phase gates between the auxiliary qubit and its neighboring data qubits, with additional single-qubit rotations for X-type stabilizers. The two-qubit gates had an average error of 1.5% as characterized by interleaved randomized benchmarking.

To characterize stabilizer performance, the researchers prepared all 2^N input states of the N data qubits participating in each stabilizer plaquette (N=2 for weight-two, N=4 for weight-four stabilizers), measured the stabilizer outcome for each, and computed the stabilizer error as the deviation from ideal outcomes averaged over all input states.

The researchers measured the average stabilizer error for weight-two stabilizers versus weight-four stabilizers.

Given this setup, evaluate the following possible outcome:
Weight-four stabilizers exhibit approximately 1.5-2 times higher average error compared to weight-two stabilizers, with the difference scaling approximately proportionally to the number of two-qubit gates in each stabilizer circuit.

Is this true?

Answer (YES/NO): NO